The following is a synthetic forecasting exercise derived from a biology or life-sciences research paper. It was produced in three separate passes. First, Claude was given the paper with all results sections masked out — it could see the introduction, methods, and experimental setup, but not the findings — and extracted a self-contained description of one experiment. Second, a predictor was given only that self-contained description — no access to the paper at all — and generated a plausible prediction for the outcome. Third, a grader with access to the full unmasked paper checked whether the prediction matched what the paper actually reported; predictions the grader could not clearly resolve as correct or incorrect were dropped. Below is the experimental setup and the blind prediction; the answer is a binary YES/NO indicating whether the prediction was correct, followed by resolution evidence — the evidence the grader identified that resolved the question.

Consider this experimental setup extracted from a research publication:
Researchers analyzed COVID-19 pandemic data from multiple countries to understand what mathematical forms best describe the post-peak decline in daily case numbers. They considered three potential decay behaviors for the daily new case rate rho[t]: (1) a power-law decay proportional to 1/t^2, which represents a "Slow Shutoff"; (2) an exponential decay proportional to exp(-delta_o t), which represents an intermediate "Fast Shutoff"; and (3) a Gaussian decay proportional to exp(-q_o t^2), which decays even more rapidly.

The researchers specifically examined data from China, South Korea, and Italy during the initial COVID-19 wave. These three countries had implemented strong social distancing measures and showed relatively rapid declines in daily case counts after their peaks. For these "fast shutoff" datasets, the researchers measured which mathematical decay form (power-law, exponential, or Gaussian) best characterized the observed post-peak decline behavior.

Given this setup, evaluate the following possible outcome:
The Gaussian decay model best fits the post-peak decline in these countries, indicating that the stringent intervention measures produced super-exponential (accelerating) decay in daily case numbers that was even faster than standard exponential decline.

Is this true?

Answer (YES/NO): NO